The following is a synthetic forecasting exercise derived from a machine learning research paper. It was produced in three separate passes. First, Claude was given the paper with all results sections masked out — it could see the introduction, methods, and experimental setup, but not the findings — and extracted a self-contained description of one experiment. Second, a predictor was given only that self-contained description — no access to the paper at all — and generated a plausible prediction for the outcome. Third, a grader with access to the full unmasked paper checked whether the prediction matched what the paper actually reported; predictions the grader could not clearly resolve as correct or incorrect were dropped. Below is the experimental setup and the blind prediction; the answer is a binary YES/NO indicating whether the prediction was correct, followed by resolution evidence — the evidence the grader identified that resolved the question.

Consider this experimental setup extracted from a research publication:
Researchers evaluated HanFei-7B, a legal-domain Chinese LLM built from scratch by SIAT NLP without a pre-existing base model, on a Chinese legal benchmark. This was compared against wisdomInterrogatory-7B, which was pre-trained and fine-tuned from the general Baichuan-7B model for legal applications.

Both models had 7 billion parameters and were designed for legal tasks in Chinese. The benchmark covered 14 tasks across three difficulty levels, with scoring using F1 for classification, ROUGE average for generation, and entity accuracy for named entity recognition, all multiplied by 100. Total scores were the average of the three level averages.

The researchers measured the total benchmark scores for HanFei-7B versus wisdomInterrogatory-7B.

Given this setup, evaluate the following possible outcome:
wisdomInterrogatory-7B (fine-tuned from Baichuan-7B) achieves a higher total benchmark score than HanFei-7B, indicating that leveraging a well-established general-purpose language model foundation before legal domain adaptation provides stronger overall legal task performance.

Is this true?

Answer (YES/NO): NO